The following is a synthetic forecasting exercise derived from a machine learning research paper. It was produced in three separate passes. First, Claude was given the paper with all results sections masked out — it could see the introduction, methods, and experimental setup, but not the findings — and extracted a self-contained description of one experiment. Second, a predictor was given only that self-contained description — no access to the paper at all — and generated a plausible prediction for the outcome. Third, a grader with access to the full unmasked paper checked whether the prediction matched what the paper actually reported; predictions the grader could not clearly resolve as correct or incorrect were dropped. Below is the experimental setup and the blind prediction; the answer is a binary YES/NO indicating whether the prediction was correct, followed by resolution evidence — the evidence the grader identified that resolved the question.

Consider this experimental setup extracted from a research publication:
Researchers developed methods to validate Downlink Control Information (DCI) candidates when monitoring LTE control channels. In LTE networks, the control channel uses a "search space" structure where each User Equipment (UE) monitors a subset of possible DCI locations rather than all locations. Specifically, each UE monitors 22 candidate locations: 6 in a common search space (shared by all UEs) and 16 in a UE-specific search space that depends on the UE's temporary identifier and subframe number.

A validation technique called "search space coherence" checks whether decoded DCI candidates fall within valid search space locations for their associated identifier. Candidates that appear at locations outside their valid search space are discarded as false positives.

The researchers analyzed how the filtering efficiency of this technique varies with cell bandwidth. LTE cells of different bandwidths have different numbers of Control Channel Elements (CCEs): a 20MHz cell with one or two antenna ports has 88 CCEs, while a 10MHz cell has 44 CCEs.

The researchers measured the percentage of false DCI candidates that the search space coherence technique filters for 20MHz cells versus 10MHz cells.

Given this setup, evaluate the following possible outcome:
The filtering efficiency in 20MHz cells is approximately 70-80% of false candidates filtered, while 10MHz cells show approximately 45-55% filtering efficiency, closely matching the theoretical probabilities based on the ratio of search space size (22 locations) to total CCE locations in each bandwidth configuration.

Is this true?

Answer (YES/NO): NO